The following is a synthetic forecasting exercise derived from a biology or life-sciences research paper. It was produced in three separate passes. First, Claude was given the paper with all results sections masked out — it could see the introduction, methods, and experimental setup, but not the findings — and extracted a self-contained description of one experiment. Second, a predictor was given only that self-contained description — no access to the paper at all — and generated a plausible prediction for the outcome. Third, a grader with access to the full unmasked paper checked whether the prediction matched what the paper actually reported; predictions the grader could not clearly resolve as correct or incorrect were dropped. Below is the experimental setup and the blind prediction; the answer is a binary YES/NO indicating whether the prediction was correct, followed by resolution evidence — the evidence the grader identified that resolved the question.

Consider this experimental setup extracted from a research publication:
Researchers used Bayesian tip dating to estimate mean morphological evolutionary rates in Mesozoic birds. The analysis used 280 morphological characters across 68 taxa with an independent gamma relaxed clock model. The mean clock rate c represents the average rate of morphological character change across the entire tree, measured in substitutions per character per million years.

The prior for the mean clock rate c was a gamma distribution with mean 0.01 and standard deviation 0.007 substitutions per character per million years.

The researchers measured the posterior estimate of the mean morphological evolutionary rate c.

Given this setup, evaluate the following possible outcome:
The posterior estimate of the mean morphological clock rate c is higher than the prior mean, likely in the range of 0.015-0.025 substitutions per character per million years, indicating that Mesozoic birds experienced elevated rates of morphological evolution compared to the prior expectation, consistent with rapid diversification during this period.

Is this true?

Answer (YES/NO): NO